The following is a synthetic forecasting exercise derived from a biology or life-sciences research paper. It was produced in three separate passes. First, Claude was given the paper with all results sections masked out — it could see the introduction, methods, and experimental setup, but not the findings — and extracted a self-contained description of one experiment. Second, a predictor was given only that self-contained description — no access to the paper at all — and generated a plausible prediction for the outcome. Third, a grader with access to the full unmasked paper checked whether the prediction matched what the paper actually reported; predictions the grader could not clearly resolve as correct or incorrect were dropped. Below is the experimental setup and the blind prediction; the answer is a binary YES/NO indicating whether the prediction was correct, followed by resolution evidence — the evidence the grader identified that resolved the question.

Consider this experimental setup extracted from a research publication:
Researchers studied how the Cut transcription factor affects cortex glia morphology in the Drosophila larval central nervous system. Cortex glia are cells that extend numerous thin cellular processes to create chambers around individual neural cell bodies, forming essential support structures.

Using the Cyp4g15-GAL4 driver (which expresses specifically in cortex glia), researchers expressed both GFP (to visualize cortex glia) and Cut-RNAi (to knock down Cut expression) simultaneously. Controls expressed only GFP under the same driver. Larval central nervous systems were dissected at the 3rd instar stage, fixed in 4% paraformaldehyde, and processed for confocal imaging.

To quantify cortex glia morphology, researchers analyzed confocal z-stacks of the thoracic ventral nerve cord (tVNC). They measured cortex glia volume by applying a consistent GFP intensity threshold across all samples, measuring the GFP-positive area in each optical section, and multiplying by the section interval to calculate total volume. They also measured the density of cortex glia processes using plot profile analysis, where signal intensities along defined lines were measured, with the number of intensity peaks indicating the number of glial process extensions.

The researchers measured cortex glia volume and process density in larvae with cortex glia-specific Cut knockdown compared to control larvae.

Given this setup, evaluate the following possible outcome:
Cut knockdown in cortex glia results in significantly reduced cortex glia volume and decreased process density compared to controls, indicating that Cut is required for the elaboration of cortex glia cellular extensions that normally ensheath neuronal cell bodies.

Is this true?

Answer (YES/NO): YES